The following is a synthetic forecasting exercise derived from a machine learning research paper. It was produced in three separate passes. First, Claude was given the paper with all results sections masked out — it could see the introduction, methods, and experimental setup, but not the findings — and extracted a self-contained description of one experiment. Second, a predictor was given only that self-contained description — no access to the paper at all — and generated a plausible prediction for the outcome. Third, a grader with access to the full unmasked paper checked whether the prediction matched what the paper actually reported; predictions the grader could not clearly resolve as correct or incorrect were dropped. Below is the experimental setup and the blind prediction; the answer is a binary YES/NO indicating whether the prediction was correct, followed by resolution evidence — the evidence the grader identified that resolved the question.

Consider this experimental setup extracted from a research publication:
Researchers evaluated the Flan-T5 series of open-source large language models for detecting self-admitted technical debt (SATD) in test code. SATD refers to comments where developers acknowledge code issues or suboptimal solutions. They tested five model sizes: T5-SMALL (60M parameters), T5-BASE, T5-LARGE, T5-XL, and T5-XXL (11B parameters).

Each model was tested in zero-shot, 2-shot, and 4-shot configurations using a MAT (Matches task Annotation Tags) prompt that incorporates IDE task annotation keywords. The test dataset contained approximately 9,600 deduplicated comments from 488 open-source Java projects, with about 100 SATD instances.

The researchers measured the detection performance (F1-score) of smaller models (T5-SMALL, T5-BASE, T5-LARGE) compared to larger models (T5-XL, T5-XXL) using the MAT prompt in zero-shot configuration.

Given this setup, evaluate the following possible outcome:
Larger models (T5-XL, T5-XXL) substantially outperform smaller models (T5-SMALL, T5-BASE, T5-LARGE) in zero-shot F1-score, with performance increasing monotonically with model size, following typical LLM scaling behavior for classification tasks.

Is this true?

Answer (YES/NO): NO